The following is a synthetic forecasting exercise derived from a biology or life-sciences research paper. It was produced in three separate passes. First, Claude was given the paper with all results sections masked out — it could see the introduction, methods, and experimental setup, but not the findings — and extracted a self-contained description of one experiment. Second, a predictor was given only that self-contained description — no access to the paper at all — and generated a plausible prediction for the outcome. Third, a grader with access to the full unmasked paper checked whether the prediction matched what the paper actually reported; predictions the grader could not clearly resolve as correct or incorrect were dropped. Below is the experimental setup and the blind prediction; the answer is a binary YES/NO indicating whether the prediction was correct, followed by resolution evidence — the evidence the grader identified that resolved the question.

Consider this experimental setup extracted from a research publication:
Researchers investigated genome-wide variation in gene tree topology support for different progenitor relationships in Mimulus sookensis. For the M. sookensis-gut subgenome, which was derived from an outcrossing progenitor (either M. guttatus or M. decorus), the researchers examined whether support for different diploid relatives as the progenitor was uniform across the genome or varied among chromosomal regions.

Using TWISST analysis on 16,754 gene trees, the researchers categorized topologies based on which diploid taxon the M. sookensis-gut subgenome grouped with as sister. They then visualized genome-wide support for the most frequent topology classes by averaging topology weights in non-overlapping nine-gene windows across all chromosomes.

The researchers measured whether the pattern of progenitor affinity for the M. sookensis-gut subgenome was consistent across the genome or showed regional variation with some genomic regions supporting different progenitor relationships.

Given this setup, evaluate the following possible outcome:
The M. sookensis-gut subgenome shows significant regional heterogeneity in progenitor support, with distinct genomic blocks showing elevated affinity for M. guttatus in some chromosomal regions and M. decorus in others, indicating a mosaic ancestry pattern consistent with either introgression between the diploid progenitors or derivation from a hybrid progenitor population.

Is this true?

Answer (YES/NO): NO